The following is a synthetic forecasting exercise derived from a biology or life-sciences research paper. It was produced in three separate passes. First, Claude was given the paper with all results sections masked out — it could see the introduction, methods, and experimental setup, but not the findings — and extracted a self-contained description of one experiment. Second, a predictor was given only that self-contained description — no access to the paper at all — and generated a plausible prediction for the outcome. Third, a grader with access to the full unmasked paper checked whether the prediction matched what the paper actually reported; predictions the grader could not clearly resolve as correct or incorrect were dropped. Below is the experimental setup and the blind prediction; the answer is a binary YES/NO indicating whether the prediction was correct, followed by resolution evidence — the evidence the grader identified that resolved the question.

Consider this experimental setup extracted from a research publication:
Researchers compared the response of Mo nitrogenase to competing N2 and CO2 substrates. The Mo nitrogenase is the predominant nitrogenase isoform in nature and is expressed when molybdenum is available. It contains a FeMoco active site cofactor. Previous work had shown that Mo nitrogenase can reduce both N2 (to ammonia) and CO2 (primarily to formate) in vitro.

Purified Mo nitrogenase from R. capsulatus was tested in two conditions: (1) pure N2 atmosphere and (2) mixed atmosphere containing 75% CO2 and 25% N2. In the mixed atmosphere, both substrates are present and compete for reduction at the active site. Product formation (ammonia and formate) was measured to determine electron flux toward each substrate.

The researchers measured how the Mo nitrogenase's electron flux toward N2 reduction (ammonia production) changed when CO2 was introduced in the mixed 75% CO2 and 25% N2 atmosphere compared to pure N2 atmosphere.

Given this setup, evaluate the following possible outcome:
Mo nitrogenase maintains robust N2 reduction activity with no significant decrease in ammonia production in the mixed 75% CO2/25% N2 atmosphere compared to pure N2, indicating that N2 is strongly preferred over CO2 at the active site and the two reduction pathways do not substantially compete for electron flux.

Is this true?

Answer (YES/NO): YES